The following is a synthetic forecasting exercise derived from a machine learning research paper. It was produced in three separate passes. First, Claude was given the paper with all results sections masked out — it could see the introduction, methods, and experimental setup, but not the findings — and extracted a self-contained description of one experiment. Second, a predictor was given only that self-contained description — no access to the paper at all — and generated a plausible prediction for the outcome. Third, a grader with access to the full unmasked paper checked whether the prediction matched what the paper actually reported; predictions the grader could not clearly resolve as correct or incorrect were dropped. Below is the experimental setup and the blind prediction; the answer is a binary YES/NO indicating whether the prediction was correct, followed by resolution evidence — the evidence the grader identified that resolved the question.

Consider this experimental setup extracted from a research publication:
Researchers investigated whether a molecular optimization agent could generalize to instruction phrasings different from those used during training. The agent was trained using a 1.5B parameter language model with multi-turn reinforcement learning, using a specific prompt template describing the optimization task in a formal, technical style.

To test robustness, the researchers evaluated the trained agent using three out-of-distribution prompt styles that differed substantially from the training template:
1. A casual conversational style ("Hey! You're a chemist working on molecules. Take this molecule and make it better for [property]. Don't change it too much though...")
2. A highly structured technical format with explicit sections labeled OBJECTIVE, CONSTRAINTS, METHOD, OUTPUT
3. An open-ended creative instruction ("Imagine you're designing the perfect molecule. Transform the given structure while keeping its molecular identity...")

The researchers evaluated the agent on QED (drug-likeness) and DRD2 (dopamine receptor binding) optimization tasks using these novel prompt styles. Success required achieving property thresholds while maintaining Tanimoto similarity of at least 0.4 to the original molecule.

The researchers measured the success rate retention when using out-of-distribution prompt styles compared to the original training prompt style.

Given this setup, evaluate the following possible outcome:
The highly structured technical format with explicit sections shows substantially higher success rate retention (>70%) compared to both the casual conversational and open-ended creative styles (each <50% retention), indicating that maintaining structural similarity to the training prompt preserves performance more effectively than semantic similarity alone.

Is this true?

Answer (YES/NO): NO